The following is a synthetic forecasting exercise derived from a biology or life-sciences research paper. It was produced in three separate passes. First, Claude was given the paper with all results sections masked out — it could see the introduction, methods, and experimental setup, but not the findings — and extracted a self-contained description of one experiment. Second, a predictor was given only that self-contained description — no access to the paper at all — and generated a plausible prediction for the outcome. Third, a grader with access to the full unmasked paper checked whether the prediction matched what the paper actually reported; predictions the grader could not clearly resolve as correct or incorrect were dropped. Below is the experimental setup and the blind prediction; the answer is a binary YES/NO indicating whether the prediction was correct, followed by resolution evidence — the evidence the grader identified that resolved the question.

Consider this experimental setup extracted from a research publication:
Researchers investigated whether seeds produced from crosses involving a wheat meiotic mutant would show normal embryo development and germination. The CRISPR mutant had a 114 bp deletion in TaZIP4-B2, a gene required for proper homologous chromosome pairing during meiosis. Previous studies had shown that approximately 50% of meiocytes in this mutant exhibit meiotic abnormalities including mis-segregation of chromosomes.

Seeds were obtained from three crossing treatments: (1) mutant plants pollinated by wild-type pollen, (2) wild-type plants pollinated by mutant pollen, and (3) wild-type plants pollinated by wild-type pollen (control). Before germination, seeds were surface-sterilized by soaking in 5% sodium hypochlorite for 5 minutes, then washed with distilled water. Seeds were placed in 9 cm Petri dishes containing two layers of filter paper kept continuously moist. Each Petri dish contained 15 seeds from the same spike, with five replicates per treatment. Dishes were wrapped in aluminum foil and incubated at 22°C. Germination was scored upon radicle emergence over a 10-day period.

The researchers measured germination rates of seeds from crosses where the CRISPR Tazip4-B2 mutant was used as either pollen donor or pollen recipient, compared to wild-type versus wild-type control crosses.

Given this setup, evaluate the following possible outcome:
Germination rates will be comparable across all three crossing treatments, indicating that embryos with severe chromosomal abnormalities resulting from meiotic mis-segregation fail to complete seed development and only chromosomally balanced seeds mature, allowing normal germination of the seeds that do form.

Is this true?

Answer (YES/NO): YES